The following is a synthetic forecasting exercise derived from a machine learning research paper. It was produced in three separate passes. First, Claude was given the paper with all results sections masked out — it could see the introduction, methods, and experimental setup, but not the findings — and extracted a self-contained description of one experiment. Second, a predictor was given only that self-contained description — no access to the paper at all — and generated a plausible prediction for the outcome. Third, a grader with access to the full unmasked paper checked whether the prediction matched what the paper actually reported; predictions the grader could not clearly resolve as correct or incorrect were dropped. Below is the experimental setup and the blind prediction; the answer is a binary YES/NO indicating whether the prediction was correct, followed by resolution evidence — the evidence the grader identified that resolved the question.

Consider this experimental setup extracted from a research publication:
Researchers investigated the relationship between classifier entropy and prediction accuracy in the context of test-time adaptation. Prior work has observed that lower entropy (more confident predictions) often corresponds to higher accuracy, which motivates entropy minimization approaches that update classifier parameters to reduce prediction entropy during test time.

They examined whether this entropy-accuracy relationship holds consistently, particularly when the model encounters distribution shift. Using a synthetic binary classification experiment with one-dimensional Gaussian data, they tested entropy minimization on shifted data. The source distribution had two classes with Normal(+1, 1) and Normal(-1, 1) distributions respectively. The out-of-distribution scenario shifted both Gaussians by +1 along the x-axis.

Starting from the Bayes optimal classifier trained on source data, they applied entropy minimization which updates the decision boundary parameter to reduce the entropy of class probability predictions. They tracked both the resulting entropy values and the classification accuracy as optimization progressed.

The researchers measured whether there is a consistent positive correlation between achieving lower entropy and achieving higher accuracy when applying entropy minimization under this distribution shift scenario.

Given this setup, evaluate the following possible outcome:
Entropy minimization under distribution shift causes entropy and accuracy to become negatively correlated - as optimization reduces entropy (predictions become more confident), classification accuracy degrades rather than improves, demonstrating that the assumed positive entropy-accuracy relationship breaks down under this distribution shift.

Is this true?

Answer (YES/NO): YES